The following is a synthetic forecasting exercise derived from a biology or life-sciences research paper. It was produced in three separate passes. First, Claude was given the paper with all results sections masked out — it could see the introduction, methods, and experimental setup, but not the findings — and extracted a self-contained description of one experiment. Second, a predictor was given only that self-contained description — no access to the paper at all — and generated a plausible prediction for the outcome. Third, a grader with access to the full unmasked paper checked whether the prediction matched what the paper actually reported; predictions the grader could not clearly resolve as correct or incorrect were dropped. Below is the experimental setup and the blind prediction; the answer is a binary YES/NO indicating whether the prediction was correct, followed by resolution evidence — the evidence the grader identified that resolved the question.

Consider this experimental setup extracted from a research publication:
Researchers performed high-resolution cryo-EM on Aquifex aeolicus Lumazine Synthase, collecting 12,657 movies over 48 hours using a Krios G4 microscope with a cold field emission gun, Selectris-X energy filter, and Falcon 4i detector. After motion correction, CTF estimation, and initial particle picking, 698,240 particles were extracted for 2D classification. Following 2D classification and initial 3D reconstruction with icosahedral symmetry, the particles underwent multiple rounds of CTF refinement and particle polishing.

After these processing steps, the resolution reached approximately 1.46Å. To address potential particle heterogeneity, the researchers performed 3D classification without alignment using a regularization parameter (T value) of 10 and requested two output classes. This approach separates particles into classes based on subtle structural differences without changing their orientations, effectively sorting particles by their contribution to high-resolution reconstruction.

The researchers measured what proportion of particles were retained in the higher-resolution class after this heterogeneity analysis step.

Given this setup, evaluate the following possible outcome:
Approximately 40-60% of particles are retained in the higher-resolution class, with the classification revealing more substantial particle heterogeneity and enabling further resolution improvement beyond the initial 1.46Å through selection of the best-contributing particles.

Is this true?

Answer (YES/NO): NO